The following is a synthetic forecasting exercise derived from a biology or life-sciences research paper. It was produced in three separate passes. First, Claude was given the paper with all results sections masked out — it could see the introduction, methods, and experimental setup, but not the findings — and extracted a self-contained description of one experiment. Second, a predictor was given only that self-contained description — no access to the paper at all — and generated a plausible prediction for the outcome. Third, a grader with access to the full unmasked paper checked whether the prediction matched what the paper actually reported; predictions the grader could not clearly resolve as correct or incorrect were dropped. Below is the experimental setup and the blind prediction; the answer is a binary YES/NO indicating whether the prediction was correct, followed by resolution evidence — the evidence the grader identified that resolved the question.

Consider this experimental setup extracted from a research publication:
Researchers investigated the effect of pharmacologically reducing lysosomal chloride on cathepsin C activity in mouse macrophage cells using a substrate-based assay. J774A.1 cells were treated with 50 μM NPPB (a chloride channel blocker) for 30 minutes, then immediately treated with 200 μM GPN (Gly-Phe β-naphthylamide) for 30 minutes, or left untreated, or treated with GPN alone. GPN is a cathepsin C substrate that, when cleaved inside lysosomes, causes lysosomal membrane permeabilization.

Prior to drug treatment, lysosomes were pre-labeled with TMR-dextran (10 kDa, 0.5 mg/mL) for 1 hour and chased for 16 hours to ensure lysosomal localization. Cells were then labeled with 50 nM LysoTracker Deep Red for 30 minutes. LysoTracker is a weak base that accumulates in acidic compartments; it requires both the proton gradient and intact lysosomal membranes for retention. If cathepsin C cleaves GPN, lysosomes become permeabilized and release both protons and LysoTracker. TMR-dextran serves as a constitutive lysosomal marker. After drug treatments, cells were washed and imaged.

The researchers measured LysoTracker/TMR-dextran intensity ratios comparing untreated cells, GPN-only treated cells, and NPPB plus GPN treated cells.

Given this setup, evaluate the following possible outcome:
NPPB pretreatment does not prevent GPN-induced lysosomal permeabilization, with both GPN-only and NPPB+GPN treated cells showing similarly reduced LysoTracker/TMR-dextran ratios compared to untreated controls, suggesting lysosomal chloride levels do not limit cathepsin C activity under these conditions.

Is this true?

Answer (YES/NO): NO